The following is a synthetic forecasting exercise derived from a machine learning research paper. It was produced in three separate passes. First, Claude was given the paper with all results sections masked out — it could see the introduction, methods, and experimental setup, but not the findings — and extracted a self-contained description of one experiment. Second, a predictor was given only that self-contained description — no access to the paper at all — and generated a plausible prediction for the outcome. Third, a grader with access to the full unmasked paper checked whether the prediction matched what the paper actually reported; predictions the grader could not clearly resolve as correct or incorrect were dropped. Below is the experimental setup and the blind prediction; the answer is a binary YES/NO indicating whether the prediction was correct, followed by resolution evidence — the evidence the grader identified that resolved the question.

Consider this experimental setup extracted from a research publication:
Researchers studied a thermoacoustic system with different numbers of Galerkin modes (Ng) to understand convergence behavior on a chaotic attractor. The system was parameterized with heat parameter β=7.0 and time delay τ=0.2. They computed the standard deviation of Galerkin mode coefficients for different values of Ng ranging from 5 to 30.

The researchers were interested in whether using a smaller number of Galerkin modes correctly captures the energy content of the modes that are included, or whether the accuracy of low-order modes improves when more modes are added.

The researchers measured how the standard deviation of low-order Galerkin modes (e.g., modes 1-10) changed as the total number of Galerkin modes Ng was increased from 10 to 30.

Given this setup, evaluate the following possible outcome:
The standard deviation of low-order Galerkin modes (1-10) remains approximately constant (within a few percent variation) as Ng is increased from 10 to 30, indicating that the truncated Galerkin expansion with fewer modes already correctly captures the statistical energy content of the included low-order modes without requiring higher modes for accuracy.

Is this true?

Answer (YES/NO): YES